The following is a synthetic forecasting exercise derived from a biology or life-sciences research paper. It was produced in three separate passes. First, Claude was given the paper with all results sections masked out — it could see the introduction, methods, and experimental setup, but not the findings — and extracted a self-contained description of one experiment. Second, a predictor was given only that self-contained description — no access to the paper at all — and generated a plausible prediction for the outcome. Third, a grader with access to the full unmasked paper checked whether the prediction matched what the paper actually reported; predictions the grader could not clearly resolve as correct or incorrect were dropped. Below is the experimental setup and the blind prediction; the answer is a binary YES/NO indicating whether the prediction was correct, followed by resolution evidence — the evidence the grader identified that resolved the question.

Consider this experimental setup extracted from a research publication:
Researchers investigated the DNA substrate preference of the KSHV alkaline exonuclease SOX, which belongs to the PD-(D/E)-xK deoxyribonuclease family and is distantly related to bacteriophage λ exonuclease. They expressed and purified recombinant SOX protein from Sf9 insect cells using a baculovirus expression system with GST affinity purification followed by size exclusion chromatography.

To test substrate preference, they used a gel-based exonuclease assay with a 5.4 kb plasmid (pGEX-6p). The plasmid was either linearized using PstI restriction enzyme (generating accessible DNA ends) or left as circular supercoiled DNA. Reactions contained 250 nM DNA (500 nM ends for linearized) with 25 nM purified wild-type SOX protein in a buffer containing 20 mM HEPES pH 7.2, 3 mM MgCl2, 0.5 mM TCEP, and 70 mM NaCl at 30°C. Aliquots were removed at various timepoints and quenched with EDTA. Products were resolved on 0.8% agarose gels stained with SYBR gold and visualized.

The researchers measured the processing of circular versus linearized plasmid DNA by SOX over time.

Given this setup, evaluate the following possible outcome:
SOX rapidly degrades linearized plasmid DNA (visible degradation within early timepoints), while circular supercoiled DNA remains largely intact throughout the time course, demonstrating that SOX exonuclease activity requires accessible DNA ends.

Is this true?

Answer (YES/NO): NO